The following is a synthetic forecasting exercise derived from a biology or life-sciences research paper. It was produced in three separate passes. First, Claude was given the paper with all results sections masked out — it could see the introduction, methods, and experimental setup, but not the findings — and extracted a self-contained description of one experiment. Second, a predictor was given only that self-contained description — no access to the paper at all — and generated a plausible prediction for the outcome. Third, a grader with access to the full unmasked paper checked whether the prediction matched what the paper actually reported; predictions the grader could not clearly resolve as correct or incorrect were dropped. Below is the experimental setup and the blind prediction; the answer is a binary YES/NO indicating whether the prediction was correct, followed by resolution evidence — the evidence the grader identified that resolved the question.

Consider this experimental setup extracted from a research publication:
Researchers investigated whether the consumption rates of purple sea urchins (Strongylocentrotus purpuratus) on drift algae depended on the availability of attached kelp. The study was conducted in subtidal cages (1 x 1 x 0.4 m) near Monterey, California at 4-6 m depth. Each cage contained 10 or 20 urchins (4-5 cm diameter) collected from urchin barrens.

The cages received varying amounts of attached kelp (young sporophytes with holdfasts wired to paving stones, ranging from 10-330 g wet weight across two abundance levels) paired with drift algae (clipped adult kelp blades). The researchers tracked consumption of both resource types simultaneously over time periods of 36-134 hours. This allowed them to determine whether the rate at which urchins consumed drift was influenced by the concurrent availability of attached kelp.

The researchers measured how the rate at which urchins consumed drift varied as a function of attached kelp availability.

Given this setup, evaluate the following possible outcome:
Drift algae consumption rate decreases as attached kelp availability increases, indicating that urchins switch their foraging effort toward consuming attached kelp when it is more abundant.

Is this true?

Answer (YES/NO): NO